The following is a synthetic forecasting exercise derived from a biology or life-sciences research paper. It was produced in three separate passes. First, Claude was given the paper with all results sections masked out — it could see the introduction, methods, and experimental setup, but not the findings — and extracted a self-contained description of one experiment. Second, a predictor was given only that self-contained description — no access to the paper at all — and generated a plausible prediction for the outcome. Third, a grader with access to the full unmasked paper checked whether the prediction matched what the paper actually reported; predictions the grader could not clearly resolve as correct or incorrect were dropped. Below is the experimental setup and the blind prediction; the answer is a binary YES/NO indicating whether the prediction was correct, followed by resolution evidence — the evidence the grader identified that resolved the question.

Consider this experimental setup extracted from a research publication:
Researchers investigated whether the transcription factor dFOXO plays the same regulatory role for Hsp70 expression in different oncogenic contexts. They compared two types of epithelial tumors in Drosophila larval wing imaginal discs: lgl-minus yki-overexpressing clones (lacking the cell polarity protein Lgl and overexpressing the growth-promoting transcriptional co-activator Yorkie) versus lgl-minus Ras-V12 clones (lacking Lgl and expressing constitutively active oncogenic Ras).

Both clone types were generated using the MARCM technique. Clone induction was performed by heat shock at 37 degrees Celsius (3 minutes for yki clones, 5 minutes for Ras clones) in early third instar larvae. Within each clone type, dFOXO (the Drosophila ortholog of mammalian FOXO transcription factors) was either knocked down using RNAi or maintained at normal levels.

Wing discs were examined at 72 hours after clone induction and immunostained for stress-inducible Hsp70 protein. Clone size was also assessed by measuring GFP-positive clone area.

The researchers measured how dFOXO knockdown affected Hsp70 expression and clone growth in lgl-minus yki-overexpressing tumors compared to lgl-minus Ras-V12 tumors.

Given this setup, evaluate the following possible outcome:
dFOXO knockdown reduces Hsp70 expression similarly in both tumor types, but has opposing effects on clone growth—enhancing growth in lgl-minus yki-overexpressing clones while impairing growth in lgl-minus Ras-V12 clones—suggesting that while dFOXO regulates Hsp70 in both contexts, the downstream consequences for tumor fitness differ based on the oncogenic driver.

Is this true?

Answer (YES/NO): NO